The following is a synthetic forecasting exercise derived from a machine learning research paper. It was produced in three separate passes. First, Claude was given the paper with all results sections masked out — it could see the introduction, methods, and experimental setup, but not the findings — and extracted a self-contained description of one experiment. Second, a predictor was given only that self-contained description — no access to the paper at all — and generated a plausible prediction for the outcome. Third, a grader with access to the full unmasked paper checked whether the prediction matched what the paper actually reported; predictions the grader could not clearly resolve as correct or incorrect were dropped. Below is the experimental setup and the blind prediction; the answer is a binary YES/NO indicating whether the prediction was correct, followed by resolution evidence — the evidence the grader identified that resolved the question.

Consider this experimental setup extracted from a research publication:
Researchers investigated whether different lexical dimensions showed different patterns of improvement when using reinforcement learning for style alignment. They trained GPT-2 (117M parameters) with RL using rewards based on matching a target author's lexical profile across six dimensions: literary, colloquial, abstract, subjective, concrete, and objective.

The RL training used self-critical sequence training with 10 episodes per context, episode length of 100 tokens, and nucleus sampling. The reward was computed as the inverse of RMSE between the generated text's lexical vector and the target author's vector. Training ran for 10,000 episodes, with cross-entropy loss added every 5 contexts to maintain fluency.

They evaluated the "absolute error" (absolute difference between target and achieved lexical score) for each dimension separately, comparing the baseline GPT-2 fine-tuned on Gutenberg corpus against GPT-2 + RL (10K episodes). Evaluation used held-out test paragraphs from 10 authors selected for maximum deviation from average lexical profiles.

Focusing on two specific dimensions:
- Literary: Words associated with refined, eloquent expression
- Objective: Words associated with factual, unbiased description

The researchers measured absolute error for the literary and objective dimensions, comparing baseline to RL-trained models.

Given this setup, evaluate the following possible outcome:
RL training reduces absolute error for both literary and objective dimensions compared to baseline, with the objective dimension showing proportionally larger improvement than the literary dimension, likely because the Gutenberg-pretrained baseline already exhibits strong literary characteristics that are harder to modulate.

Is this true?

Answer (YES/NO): YES